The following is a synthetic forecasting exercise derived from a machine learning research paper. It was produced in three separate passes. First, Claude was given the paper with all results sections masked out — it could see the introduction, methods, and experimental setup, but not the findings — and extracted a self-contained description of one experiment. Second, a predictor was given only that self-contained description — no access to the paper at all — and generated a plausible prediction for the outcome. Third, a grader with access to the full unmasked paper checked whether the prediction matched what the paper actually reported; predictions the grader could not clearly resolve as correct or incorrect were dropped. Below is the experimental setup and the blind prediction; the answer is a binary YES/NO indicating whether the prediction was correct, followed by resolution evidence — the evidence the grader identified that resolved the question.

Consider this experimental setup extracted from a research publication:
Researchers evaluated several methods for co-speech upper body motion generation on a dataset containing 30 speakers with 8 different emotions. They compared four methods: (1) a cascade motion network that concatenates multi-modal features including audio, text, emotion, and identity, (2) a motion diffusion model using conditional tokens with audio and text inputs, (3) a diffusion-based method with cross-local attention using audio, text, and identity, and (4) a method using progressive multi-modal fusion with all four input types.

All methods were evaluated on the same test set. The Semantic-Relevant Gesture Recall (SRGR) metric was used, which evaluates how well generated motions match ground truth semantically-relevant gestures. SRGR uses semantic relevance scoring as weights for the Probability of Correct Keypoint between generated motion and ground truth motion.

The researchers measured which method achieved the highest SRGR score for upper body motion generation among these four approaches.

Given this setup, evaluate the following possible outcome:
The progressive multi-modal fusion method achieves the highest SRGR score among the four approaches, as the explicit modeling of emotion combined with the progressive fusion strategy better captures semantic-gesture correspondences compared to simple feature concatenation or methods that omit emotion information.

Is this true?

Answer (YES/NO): NO